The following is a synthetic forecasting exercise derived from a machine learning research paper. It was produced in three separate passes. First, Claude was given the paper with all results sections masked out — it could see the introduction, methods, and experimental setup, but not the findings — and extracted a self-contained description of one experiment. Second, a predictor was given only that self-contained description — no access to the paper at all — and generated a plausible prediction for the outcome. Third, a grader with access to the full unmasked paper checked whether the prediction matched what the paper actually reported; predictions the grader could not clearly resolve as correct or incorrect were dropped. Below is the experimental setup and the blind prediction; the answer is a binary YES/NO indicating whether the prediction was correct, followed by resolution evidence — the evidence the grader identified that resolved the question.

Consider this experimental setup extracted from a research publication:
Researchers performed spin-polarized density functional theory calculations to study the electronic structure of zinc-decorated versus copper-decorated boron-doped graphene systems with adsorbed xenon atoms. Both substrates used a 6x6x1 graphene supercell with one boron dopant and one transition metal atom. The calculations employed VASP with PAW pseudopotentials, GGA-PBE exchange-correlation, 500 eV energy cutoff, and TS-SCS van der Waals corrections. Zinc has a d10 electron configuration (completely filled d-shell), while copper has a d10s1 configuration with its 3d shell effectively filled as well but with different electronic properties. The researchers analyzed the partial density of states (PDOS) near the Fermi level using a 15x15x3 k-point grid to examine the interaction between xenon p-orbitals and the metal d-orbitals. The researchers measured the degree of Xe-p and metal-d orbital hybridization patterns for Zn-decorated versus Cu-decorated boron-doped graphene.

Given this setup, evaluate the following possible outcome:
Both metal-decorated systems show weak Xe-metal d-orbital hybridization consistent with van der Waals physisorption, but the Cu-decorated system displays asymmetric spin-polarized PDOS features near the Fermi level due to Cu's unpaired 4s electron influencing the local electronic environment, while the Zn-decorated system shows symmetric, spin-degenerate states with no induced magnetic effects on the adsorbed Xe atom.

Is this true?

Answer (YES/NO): NO